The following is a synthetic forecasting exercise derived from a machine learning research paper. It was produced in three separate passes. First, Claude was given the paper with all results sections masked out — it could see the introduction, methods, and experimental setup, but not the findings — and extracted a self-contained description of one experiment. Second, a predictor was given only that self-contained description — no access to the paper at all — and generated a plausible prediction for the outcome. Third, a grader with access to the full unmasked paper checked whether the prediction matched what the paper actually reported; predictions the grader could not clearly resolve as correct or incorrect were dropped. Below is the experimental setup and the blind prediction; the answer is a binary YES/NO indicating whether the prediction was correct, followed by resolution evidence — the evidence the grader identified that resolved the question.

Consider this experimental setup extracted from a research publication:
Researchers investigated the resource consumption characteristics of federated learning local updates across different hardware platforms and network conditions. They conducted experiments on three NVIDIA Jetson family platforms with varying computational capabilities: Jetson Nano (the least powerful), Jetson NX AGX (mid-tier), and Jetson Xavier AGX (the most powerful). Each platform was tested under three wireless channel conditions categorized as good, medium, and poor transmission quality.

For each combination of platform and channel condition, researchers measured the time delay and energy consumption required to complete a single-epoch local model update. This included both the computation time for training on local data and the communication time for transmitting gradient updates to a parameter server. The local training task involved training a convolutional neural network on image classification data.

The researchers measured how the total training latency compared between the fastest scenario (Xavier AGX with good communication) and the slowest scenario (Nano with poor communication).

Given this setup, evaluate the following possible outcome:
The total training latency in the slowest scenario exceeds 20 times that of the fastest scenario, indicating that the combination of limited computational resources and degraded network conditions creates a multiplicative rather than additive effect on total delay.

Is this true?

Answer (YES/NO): NO